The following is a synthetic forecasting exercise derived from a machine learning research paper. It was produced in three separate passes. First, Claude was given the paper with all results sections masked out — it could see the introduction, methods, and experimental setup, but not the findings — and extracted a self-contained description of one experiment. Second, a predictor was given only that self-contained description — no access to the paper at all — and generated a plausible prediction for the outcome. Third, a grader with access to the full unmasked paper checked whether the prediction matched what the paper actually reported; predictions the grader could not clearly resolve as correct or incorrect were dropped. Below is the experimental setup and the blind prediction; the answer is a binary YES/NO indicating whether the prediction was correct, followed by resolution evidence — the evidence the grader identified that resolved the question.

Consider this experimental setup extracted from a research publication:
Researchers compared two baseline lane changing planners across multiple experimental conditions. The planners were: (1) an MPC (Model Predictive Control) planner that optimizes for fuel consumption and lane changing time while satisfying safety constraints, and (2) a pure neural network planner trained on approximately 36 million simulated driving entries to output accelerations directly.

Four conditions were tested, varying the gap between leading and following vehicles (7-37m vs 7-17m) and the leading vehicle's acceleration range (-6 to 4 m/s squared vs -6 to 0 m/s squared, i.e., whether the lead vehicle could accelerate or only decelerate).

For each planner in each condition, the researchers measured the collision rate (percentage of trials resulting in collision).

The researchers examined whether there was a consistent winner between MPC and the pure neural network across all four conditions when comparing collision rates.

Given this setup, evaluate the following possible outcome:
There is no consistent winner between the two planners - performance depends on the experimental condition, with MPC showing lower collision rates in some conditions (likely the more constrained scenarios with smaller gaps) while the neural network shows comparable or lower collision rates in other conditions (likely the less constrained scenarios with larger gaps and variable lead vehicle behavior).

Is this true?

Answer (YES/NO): NO